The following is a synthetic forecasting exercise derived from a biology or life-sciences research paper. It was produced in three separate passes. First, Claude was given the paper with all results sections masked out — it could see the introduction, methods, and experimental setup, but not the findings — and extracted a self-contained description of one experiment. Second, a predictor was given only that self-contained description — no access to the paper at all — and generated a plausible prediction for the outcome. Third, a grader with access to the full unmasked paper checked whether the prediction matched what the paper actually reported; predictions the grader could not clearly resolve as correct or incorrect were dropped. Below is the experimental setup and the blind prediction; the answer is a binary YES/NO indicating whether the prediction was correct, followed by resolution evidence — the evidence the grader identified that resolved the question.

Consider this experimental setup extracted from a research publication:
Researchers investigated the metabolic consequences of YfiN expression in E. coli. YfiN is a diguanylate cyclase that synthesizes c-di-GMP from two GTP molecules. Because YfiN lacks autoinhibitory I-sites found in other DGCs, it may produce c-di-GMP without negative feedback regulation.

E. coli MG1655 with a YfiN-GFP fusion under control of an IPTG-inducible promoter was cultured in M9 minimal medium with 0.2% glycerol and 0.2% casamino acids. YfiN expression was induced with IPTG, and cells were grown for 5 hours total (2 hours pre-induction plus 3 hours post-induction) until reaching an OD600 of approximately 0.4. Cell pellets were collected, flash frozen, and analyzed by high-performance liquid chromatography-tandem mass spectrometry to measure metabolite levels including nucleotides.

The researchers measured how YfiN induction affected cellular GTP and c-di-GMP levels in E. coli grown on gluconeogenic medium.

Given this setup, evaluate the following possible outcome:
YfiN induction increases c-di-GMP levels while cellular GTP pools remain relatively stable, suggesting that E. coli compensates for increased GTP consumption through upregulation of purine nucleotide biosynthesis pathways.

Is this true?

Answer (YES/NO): NO